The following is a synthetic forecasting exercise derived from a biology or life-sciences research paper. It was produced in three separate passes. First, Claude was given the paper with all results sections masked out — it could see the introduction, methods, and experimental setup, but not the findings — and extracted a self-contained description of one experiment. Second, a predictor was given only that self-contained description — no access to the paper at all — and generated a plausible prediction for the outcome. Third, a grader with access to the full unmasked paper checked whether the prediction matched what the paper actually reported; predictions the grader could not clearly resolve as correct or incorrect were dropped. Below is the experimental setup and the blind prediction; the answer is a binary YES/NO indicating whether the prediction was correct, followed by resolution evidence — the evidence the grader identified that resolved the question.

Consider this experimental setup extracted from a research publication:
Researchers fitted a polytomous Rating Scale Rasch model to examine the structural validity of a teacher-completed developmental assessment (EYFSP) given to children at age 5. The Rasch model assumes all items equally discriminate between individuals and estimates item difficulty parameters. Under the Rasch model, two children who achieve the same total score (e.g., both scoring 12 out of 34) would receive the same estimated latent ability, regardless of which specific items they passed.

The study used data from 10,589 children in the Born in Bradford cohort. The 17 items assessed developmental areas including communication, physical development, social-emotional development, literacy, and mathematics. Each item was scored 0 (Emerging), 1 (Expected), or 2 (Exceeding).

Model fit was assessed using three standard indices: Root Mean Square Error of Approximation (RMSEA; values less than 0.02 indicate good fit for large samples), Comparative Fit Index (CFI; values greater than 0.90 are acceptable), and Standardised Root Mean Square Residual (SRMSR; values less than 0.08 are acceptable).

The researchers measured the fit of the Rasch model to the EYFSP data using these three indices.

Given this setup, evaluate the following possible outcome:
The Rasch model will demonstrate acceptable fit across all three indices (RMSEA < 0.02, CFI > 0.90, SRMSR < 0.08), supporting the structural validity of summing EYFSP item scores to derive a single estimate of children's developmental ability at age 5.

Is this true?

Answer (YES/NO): NO